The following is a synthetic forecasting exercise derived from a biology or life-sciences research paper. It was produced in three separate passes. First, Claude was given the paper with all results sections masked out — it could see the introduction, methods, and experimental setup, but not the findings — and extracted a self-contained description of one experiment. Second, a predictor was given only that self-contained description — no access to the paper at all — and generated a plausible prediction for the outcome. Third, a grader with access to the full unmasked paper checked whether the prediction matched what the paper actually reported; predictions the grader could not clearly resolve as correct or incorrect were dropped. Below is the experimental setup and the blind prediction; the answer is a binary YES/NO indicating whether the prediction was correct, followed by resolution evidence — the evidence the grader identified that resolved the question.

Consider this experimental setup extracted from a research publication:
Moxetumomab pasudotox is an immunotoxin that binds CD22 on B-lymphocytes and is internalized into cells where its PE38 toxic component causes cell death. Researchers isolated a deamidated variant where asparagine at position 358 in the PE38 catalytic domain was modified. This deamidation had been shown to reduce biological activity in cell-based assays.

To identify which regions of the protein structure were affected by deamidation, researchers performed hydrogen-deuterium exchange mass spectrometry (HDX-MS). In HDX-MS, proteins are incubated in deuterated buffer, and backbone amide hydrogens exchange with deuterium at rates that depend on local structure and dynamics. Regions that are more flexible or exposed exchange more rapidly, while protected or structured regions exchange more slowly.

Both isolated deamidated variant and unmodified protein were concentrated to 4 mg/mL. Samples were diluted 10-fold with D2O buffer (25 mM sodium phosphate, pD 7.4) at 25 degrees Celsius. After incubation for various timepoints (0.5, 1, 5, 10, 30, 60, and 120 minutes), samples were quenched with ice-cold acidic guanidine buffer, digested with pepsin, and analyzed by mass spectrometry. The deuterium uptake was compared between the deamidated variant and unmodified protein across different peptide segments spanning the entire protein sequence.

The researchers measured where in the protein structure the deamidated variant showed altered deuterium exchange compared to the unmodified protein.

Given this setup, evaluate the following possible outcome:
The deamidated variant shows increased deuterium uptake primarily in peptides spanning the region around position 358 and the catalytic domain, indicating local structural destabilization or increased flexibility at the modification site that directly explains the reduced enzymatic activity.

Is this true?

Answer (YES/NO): YES